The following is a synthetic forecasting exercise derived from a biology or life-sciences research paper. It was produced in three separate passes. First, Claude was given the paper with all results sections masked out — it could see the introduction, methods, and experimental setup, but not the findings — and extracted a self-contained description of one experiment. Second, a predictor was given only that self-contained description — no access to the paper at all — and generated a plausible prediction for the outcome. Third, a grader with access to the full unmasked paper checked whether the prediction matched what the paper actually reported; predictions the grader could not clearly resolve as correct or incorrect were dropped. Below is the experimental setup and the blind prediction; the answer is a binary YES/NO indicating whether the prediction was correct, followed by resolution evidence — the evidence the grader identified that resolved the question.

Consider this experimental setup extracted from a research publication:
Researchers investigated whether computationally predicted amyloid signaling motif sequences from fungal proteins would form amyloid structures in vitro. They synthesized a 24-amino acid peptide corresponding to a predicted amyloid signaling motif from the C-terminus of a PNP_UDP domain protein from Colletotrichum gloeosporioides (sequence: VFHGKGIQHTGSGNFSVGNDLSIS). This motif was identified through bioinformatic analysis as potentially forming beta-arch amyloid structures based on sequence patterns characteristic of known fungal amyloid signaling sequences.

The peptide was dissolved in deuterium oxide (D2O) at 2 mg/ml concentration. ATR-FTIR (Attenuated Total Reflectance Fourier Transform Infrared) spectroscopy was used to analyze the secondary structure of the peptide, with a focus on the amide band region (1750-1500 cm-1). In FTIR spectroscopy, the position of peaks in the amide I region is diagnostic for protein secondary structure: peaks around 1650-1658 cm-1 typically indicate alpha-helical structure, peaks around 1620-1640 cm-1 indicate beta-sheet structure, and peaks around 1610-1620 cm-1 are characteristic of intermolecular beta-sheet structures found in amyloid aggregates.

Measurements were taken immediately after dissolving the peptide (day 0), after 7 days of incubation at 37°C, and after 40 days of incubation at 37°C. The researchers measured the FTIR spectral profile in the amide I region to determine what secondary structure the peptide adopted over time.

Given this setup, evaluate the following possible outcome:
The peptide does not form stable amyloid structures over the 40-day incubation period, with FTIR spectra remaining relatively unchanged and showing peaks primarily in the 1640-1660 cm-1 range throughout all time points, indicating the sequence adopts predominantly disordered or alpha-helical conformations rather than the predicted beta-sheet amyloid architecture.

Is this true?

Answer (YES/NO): NO